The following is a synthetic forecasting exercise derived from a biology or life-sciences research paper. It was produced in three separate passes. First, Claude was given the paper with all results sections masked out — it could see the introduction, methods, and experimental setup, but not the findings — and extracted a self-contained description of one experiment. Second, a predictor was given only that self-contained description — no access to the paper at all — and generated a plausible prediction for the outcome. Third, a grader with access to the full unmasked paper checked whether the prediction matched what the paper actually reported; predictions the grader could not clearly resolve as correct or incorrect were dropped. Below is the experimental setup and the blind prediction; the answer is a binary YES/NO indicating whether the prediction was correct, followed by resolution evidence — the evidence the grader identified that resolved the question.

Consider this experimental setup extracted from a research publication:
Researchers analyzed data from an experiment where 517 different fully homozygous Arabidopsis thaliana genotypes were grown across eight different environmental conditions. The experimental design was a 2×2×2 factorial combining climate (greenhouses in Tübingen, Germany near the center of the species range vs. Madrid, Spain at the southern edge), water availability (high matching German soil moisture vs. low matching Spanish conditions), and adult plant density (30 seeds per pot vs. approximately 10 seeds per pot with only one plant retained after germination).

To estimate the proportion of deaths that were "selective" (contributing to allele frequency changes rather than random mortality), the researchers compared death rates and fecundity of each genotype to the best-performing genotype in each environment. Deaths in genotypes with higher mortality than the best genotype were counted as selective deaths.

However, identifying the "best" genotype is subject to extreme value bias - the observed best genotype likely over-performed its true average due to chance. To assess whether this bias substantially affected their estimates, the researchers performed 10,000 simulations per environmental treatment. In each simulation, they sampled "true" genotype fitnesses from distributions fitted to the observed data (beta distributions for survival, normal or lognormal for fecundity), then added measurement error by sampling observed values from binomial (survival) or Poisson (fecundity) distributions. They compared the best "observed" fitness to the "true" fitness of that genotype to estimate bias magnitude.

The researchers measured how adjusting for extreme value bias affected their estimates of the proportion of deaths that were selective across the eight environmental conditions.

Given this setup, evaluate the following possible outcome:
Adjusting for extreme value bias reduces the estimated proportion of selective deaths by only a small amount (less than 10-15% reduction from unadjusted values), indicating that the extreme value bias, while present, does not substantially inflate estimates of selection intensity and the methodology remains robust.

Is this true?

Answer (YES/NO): YES